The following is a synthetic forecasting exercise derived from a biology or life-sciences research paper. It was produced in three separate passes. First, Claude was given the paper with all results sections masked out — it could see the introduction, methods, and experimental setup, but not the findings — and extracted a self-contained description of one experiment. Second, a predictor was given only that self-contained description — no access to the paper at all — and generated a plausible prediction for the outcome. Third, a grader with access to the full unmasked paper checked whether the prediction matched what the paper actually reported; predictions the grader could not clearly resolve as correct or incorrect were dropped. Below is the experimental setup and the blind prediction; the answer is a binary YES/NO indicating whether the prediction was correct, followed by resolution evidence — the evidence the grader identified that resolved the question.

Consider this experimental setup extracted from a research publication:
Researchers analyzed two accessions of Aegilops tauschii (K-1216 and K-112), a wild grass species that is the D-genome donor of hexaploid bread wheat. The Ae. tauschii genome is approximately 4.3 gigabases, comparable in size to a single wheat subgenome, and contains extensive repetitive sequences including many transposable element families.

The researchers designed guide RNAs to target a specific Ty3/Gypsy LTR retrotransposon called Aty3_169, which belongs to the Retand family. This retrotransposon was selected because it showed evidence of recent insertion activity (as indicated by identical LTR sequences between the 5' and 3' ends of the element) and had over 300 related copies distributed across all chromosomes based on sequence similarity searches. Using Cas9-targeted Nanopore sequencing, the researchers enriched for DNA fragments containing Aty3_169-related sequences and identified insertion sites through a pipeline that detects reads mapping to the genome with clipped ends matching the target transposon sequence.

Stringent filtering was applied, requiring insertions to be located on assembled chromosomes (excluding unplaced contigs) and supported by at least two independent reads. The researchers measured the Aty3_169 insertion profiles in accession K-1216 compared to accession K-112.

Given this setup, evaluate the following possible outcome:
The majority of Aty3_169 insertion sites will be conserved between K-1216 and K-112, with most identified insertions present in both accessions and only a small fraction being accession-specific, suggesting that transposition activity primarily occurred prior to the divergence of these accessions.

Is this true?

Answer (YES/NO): NO